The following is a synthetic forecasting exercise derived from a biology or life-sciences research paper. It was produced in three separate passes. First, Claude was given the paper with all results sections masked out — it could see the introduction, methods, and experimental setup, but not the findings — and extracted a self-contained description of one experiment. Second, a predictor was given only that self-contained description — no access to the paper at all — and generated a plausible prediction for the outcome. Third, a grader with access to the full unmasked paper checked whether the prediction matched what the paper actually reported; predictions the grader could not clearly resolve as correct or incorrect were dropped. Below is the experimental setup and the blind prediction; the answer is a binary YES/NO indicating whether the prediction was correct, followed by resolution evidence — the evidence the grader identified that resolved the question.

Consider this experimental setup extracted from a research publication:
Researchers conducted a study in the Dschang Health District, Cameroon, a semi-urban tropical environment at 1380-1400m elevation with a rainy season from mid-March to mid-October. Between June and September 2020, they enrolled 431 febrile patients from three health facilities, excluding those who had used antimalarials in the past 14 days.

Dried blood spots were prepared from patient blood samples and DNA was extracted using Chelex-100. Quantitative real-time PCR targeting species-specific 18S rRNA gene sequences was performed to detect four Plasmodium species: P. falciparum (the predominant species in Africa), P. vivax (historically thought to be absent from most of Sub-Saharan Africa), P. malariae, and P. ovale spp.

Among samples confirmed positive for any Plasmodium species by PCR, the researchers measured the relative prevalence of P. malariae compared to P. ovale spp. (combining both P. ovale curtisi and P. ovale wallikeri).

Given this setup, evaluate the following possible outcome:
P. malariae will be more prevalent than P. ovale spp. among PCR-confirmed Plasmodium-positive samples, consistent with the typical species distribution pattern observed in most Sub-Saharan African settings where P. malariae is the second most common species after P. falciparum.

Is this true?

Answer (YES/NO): NO